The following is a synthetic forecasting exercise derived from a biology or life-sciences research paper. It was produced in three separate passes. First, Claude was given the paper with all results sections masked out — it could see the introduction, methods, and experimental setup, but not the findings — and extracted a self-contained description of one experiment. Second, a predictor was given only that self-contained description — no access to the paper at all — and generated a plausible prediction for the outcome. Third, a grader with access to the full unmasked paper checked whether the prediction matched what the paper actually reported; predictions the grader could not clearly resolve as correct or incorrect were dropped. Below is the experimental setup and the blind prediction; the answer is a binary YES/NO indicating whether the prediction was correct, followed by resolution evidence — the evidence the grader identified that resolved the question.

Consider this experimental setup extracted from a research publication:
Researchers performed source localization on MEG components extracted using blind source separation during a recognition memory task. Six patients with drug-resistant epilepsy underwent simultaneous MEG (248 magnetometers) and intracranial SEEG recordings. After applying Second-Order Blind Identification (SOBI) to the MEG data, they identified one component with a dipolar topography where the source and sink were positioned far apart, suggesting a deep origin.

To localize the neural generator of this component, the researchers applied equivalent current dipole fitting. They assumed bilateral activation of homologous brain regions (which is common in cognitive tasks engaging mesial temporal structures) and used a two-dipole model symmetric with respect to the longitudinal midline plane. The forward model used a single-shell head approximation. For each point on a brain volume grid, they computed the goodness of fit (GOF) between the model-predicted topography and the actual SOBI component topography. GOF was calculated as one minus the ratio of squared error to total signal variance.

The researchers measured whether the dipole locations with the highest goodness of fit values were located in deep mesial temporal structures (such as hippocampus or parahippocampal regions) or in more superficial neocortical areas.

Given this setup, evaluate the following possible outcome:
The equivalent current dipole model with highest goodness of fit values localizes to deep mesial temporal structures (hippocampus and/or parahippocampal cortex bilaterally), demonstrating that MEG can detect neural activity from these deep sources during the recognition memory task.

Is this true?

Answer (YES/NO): YES